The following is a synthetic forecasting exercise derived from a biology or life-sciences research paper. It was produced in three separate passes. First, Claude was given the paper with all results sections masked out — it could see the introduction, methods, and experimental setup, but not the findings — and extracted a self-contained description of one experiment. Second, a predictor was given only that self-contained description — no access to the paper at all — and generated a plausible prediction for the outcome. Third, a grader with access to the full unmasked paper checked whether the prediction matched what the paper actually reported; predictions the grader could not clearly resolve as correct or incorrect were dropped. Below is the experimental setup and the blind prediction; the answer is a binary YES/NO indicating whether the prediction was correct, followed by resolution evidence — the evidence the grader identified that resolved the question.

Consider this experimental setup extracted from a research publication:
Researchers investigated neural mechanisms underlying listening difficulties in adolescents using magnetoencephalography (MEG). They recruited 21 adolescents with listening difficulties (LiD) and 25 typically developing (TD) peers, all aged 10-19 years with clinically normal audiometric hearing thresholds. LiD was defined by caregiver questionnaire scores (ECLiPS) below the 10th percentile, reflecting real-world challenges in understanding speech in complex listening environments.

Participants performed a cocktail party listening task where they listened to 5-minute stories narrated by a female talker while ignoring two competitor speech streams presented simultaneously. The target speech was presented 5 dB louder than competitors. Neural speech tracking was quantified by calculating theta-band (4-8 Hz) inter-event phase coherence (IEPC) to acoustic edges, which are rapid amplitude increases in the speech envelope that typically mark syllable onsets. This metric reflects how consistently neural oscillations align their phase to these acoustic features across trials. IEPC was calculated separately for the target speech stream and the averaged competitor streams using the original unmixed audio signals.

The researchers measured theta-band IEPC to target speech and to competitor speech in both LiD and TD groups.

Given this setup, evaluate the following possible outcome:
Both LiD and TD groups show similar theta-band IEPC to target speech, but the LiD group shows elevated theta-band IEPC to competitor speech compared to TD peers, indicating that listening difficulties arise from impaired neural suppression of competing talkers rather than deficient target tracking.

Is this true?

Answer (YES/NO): NO